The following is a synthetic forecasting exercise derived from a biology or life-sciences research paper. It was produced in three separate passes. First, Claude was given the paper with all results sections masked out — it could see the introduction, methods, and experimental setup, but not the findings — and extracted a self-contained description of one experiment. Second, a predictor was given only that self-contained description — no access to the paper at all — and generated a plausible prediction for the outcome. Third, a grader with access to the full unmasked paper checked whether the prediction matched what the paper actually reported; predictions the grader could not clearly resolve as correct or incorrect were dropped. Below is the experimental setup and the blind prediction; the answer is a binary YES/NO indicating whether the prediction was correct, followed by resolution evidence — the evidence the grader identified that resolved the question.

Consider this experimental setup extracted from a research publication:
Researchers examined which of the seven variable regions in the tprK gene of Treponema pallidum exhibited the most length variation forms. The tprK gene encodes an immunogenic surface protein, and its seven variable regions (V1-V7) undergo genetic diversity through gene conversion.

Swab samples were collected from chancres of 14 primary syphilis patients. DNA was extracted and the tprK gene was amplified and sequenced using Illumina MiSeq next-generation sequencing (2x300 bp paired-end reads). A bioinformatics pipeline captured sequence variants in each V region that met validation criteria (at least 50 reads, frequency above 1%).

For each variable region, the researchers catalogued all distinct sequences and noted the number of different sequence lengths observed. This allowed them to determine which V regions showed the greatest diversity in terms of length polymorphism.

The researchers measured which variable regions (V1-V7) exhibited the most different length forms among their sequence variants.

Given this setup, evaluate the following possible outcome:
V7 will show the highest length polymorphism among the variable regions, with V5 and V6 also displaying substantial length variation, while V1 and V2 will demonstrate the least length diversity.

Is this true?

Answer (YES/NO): NO